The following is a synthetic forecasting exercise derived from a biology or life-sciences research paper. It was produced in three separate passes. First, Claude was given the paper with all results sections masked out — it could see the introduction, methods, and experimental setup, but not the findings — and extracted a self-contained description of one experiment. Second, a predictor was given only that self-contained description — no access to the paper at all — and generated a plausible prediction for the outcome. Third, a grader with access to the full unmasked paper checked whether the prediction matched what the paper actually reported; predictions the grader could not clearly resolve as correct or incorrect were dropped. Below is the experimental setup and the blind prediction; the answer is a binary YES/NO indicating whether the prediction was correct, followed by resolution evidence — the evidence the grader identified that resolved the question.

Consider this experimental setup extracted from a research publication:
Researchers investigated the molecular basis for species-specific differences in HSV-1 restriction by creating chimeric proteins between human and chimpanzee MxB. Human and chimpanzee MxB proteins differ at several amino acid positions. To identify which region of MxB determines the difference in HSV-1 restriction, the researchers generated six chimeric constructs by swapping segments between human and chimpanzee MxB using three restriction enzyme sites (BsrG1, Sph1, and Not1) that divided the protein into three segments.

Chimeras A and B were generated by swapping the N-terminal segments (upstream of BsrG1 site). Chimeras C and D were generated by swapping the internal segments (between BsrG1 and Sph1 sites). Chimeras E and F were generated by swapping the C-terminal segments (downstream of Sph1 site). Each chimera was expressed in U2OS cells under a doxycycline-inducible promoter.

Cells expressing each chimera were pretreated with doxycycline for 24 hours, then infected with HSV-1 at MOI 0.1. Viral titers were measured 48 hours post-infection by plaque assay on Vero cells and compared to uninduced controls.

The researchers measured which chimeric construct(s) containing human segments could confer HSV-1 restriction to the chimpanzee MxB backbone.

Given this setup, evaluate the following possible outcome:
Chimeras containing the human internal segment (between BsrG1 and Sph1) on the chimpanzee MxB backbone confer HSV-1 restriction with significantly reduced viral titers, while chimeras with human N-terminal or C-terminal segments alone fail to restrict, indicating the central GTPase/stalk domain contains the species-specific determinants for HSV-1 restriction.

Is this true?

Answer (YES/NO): NO